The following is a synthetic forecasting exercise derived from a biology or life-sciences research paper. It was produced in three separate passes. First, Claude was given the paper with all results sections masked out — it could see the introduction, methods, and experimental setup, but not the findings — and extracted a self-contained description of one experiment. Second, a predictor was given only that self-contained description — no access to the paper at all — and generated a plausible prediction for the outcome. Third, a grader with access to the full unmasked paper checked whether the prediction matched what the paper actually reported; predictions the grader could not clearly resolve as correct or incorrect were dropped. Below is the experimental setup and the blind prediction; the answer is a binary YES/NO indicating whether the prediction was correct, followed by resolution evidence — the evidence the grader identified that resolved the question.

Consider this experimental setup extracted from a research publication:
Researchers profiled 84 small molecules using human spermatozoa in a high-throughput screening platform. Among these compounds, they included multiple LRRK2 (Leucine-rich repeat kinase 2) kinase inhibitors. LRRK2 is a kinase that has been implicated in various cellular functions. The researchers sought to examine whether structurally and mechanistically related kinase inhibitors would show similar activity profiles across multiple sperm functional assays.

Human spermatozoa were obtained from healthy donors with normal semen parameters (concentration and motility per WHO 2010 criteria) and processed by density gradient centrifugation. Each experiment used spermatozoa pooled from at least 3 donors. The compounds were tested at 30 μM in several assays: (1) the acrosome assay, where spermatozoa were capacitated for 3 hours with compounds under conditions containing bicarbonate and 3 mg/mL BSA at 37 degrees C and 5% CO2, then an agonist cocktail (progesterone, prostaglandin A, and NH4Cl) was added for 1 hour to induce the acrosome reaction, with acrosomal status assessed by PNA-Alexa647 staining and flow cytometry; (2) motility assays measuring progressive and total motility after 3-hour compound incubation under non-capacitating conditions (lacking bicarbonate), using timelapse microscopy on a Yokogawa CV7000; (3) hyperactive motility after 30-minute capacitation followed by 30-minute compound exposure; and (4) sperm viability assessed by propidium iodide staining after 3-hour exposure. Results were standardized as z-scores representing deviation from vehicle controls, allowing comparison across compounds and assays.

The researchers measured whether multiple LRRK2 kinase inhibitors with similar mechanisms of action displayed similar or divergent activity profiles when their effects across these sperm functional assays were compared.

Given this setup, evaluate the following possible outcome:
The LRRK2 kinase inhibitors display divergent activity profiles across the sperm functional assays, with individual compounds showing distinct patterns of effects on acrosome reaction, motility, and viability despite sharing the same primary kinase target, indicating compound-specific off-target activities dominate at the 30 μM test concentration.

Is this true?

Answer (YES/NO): YES